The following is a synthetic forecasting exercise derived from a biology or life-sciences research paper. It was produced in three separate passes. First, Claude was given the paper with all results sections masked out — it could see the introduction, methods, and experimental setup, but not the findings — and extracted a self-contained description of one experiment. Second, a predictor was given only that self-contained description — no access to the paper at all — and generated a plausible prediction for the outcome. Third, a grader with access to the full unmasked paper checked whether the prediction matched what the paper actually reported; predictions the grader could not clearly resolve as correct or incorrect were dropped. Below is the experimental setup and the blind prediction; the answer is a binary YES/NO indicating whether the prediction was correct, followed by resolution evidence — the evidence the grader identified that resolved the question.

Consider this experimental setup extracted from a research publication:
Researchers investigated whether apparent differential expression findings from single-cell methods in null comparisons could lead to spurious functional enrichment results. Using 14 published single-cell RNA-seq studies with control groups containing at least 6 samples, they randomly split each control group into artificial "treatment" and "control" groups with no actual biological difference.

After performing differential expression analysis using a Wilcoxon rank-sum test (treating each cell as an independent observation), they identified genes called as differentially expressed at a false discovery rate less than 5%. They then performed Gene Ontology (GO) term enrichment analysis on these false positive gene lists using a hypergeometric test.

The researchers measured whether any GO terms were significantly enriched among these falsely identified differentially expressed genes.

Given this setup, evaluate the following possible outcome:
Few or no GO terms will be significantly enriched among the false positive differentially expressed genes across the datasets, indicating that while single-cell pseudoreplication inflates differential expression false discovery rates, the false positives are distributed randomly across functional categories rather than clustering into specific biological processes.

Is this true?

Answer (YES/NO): NO